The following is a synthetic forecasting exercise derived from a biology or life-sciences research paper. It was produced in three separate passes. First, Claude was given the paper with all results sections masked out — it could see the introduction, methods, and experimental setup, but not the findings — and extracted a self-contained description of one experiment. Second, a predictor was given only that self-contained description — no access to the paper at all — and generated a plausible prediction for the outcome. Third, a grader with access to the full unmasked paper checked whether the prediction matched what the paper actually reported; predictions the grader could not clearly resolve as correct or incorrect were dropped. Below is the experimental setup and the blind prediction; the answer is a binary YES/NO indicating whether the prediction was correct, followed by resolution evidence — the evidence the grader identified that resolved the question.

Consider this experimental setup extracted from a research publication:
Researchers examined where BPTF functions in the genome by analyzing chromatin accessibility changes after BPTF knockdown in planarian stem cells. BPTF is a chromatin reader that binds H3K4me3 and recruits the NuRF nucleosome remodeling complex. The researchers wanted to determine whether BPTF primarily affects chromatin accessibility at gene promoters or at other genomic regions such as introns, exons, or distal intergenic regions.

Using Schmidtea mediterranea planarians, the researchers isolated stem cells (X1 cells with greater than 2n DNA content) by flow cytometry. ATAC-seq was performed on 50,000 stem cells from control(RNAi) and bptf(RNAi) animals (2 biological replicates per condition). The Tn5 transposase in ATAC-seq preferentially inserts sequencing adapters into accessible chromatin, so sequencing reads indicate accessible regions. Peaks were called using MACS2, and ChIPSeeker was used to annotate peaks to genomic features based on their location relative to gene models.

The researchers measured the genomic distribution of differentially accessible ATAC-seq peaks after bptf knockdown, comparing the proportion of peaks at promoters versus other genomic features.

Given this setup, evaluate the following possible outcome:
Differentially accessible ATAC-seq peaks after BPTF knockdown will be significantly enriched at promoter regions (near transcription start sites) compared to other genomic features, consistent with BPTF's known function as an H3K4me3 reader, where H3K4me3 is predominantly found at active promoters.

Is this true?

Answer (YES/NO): YES